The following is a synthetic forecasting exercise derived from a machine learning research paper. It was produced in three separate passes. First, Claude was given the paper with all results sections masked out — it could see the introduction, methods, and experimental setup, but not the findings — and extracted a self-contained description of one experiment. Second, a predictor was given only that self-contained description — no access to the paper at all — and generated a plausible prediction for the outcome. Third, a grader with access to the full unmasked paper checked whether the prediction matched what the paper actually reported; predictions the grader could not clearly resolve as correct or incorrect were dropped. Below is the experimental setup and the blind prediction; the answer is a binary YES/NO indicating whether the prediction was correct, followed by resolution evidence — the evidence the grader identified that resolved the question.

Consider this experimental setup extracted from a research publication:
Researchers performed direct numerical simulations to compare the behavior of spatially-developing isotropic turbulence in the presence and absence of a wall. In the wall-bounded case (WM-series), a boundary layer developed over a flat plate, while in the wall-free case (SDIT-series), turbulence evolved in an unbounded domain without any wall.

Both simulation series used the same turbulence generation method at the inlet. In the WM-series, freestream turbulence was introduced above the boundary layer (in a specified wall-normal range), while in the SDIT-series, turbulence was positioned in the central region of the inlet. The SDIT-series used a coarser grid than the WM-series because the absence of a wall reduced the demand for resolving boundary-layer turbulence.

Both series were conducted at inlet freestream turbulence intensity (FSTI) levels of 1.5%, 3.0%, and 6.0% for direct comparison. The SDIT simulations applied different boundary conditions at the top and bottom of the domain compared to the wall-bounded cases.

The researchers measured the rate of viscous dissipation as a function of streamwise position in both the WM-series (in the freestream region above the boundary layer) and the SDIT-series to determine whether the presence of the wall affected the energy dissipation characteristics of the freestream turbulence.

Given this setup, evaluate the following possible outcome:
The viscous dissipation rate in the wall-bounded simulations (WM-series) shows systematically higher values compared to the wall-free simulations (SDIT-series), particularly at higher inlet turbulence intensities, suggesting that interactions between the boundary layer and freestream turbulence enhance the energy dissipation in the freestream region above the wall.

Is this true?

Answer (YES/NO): NO